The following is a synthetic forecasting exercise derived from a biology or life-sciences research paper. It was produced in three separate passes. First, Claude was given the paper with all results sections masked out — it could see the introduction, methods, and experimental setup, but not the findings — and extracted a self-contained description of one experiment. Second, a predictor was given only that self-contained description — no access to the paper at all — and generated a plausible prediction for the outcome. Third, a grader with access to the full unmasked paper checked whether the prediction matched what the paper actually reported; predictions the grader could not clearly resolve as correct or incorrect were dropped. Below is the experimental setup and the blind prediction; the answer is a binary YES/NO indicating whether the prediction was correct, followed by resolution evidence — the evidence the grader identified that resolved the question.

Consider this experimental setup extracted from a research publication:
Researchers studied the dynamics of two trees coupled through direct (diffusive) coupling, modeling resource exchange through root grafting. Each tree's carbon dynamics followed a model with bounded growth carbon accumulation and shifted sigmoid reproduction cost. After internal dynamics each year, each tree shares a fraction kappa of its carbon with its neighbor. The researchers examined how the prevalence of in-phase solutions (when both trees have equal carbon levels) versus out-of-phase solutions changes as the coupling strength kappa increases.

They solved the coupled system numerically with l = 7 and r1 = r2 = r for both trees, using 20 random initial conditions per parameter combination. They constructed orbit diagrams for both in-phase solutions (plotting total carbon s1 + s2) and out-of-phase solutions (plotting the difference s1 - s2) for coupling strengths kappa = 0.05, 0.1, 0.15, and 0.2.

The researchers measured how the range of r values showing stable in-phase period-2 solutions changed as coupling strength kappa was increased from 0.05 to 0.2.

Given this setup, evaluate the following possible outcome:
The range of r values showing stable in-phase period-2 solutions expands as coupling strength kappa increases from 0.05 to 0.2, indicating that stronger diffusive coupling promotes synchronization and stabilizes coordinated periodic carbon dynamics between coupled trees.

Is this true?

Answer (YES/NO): YES